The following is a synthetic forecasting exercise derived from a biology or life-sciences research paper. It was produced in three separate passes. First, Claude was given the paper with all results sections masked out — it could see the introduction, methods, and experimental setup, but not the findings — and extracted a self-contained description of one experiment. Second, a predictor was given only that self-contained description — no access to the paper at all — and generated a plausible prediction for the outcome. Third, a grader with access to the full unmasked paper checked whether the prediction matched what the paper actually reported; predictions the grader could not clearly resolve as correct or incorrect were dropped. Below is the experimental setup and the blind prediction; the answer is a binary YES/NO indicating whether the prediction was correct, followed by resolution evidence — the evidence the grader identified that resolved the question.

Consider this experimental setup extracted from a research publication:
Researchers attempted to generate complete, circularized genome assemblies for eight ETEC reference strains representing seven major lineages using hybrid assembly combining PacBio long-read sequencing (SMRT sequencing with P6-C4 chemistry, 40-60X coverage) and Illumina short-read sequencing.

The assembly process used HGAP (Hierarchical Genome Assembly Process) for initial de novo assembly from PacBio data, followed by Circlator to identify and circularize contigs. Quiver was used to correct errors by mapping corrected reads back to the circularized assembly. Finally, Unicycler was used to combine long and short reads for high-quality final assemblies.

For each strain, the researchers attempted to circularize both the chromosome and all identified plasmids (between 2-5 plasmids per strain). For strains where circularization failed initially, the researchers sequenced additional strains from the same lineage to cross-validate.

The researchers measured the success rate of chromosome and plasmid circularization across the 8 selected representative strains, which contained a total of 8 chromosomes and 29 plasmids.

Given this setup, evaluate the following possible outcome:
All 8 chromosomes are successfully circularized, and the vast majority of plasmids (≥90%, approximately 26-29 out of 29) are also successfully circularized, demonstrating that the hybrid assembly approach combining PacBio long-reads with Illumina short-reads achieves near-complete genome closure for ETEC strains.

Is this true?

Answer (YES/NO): NO